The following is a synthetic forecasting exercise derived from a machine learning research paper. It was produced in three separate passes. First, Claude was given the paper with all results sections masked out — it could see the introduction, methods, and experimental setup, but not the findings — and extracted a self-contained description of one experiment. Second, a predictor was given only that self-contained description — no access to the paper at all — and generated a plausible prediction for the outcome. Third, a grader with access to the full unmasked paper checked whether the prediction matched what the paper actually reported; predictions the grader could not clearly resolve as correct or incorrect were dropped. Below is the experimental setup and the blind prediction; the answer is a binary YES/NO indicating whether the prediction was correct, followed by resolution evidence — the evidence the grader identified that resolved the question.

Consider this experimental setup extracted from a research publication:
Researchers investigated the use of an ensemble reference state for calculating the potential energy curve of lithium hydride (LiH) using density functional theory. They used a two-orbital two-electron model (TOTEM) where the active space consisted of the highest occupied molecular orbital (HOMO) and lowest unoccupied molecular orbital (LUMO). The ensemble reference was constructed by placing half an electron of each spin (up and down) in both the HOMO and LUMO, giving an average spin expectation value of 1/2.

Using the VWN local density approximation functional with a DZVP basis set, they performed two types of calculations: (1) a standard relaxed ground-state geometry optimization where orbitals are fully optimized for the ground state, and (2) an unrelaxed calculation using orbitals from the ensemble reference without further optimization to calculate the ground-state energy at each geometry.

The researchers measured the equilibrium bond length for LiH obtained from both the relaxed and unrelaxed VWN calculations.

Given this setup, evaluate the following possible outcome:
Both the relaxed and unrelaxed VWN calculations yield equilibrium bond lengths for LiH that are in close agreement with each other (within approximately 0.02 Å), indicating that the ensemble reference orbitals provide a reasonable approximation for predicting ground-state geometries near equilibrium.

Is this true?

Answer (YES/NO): NO